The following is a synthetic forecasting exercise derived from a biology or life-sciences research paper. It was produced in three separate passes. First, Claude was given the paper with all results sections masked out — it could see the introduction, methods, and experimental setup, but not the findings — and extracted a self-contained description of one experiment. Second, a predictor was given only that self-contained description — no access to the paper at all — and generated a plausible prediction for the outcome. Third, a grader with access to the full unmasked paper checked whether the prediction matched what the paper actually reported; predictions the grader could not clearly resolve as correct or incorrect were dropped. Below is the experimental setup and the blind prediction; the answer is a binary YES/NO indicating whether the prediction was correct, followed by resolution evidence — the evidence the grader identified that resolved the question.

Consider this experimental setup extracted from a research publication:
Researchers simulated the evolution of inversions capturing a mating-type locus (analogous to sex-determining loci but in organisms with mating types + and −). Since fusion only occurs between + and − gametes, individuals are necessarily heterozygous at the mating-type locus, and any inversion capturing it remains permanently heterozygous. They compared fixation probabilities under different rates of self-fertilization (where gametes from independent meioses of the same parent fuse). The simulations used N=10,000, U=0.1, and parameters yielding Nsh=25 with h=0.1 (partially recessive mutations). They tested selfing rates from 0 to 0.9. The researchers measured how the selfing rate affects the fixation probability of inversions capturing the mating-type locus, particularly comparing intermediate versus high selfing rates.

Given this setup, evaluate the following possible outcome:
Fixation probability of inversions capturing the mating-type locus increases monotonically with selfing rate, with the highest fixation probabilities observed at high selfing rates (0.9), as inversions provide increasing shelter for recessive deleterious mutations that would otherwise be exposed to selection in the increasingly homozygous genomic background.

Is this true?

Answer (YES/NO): NO